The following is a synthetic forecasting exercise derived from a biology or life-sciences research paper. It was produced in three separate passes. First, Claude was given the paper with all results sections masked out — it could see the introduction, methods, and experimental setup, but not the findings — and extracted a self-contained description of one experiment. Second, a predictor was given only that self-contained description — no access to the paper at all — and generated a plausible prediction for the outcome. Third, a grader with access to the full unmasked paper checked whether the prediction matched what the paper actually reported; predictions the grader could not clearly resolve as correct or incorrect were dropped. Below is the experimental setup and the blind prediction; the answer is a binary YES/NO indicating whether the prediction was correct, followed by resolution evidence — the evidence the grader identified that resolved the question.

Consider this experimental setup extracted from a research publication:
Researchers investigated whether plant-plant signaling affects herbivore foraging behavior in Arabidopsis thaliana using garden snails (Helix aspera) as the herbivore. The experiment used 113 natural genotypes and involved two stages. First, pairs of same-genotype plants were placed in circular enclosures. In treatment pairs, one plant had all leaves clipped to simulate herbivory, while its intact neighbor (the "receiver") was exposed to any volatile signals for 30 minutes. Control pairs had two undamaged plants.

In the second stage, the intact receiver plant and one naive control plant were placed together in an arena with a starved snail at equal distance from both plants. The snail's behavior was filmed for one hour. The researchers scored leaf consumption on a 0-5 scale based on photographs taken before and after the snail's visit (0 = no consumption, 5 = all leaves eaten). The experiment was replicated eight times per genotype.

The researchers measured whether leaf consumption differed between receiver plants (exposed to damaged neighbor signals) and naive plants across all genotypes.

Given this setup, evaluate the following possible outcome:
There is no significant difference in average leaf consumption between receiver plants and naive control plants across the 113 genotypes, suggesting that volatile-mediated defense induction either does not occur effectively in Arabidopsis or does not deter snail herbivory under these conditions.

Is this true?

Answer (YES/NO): NO